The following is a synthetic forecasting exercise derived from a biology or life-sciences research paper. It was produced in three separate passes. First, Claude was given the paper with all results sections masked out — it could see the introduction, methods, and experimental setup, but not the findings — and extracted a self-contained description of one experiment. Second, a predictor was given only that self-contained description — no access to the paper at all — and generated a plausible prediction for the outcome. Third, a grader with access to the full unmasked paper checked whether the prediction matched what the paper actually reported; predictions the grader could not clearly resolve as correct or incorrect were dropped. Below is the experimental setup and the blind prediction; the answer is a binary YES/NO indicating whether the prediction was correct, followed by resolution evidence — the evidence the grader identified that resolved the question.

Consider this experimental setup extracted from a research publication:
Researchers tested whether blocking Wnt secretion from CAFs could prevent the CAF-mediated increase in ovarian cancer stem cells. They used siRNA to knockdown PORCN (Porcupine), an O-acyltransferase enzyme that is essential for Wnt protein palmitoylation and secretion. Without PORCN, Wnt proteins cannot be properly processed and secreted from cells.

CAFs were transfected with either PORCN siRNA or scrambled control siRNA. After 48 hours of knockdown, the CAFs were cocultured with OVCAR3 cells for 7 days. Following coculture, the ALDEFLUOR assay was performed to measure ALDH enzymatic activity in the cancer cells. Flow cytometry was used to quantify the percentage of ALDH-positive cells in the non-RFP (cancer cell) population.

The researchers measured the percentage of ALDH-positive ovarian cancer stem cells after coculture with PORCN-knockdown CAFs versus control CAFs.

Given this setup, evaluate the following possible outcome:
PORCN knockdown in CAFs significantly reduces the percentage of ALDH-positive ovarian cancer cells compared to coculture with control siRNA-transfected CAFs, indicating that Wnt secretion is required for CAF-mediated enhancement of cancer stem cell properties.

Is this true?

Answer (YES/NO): YES